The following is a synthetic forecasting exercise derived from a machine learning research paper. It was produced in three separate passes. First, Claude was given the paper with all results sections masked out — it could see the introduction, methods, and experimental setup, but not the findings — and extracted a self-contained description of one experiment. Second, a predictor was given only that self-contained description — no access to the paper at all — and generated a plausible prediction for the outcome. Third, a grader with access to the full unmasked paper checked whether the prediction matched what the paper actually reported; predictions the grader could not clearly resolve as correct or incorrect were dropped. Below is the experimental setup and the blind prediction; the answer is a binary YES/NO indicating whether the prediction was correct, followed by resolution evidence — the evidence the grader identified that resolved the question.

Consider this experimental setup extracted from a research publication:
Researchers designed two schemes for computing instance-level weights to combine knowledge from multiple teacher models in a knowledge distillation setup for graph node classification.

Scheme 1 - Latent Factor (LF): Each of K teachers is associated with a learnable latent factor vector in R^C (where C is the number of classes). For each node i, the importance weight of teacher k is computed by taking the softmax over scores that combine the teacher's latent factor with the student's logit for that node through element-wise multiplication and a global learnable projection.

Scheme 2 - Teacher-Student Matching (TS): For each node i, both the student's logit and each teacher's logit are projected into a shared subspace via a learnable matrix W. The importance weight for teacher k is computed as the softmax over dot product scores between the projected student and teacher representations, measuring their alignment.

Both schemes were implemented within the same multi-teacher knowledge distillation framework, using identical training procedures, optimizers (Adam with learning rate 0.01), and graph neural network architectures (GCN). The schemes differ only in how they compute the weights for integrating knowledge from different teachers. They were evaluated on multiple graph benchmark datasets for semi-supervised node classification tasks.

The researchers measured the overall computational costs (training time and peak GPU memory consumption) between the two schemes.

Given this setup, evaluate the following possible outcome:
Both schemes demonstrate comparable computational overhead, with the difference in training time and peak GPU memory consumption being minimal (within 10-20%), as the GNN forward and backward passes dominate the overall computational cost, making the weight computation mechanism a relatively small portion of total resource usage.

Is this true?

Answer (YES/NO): YES